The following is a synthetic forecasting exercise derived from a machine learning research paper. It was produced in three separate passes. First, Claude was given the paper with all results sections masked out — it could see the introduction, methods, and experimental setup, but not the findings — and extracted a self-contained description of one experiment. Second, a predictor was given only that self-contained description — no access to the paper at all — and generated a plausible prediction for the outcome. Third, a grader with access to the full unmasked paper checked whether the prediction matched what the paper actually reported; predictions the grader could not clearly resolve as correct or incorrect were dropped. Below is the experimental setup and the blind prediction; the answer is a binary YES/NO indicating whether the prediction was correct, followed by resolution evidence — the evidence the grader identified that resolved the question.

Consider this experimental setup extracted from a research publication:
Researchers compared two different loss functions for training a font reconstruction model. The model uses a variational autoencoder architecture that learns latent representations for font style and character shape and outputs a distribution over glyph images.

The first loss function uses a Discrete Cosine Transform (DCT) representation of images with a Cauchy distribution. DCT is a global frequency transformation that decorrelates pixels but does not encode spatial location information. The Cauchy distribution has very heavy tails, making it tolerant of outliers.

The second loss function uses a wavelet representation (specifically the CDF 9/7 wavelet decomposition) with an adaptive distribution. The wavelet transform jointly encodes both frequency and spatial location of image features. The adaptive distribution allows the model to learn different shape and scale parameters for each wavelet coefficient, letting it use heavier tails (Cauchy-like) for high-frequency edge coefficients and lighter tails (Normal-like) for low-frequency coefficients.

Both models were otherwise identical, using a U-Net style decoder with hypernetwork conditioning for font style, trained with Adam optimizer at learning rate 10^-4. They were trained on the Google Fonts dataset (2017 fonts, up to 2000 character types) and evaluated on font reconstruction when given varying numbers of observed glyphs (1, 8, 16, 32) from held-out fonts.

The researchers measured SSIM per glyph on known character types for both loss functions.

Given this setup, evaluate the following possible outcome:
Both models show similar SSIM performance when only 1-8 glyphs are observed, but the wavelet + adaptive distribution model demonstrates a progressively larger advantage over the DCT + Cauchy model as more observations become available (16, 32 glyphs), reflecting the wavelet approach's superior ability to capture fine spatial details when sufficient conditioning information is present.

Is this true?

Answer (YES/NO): NO